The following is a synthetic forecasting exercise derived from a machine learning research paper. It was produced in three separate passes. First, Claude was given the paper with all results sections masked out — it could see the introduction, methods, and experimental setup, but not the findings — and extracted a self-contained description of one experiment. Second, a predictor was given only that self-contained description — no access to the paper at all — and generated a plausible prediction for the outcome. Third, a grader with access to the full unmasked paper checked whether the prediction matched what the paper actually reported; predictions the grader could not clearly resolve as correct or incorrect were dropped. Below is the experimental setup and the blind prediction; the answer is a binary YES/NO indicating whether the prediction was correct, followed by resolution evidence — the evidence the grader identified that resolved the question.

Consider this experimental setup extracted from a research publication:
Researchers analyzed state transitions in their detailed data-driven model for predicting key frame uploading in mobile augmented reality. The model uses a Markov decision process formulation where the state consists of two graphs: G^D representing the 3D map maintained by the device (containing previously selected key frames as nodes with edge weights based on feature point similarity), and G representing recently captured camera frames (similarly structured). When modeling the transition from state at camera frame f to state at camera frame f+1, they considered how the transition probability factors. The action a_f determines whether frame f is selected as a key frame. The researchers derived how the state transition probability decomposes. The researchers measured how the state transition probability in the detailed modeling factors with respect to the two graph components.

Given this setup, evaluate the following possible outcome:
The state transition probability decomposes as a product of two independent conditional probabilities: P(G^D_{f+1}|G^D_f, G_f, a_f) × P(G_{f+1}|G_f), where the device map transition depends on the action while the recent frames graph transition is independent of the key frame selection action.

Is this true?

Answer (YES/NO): NO